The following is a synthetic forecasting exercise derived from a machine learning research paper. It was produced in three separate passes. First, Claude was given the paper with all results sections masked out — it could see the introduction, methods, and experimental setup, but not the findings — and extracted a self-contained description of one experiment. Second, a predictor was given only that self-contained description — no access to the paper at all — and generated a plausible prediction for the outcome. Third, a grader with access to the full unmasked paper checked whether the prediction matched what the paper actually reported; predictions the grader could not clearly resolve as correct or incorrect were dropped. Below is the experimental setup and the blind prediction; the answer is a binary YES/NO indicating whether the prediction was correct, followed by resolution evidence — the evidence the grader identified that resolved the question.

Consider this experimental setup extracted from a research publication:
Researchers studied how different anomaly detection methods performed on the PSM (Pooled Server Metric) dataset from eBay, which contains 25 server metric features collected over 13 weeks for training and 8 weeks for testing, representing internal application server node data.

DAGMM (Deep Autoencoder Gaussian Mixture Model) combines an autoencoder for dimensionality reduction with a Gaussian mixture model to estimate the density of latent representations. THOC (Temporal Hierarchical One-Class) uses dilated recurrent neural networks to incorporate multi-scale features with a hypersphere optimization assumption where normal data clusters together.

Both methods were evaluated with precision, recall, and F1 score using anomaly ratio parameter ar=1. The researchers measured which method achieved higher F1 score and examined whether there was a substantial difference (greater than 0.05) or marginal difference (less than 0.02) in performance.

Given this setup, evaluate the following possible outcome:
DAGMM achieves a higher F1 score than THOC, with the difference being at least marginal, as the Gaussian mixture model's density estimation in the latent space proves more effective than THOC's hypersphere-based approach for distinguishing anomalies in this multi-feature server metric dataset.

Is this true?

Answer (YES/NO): NO